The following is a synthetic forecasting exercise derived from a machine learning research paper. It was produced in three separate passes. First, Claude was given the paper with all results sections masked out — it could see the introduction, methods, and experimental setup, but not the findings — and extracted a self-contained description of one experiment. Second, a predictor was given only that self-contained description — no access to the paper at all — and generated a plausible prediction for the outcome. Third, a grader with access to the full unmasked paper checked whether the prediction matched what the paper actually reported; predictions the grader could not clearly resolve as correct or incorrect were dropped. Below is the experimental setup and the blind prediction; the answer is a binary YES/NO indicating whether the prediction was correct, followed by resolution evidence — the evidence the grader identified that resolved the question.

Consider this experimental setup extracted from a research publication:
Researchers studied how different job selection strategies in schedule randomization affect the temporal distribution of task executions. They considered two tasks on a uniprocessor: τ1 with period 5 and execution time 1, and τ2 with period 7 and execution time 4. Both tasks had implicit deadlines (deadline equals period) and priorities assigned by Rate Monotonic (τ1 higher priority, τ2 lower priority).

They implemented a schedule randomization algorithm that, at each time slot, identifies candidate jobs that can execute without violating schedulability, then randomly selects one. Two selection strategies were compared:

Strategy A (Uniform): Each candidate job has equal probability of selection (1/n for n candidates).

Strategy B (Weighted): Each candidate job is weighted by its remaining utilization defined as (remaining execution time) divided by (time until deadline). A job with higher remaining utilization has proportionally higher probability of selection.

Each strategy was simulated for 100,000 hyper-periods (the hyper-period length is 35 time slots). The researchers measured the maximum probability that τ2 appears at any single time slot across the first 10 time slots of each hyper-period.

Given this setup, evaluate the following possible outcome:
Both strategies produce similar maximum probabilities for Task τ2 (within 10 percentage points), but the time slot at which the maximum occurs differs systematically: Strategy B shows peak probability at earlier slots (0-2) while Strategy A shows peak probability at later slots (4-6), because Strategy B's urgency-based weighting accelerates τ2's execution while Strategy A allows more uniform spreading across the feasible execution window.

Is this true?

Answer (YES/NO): NO